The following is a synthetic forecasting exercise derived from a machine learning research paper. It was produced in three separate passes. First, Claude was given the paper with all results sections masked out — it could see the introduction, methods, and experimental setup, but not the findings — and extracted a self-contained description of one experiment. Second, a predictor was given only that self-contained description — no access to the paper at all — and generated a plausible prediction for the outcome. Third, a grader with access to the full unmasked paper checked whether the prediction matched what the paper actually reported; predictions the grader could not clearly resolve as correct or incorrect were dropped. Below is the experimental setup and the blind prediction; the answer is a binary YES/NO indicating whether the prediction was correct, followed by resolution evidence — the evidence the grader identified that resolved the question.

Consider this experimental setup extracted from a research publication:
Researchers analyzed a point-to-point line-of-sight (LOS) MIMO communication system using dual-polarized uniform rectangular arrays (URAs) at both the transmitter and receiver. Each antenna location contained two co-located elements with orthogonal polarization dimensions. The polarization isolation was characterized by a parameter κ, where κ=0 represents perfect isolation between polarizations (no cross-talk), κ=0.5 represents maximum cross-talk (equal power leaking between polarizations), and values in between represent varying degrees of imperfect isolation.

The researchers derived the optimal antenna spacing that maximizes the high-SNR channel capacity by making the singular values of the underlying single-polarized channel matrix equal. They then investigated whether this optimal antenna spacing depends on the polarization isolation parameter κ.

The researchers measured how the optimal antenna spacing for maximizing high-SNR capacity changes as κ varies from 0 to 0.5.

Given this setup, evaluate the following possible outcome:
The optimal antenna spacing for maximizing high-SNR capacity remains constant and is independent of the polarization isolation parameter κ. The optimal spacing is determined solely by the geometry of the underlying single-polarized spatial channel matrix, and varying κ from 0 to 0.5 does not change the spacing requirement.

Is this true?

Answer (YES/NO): YES